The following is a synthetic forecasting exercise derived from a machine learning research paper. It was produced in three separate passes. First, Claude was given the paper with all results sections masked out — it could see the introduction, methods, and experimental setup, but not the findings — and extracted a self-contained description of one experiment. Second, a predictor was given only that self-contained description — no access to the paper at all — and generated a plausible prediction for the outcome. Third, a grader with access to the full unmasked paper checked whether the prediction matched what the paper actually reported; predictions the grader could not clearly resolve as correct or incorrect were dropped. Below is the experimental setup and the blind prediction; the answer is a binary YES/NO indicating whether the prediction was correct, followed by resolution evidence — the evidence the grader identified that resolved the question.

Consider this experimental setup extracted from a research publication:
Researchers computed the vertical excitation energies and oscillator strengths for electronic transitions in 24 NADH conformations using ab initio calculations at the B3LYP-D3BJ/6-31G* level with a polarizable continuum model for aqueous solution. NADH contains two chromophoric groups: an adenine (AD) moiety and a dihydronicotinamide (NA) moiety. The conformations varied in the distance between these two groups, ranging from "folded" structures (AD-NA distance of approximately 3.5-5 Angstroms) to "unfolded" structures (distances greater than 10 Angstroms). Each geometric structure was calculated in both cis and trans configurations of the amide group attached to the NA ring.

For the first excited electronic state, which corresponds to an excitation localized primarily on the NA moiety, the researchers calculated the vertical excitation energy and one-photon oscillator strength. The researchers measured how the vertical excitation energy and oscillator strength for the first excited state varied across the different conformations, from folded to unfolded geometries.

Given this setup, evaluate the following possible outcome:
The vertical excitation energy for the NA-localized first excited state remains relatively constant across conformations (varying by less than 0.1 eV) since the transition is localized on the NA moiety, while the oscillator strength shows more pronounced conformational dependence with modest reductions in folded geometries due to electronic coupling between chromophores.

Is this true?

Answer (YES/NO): NO